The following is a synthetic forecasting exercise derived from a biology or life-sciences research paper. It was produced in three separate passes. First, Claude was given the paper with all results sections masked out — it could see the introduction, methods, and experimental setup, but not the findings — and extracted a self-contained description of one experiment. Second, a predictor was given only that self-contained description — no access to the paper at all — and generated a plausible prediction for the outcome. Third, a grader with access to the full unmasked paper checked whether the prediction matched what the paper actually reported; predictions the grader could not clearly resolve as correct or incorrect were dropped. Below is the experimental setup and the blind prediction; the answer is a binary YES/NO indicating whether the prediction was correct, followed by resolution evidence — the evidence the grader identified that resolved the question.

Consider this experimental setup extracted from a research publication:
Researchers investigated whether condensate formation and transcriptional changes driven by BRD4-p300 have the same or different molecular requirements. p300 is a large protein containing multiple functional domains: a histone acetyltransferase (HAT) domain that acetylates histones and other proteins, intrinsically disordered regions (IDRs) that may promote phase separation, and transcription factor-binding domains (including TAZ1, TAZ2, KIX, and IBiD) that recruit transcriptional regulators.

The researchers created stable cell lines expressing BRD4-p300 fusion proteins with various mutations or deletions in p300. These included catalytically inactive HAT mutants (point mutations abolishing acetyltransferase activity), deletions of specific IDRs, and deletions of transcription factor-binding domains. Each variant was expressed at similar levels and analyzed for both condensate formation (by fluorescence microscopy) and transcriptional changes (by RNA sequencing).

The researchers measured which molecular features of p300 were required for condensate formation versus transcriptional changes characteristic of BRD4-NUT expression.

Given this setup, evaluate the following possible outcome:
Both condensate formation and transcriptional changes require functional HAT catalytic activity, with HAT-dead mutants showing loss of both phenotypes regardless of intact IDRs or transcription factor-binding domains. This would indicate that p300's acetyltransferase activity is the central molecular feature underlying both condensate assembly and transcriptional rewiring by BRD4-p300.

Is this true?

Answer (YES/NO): NO